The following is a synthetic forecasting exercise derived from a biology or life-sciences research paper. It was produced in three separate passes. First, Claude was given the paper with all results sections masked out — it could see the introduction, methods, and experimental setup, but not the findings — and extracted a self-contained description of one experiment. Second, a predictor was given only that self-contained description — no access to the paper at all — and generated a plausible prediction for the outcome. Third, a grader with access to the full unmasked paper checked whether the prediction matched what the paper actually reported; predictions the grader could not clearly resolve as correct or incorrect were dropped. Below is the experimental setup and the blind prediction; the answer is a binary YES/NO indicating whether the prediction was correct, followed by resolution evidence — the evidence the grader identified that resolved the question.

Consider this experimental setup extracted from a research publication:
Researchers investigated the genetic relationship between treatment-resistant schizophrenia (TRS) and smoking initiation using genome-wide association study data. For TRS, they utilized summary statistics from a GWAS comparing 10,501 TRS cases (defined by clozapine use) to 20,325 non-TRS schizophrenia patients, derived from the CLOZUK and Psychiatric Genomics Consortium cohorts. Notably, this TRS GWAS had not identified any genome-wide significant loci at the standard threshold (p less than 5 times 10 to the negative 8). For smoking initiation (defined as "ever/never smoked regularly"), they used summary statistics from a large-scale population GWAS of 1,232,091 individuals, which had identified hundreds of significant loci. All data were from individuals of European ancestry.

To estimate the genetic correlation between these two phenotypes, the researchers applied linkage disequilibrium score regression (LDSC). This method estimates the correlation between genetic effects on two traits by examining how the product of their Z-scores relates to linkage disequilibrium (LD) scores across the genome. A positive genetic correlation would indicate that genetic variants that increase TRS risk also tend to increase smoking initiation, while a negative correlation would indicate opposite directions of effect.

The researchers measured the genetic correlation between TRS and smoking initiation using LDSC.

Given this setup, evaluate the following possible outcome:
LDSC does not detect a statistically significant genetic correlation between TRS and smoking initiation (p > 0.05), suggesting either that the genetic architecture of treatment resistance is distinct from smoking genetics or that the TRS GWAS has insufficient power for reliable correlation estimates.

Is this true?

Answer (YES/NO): NO